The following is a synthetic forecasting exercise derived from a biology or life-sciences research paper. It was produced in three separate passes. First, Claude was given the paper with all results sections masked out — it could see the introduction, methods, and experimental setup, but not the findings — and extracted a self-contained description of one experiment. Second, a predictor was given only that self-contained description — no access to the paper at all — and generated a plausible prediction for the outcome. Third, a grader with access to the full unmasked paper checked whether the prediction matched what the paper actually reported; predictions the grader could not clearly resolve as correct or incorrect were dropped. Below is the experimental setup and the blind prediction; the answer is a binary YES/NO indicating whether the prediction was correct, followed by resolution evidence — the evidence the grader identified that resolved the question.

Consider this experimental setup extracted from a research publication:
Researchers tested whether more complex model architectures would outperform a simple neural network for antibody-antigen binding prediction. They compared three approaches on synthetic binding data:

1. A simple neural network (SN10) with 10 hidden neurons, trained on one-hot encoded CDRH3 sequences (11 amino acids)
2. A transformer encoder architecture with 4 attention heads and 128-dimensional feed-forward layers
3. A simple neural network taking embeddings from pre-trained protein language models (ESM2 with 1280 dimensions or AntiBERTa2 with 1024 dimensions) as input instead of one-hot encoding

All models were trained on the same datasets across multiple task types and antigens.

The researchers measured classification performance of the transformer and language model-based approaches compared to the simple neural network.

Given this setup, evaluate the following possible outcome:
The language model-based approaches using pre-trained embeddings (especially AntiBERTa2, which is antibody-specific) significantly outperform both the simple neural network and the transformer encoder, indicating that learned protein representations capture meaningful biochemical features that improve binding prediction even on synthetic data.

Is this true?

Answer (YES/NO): NO